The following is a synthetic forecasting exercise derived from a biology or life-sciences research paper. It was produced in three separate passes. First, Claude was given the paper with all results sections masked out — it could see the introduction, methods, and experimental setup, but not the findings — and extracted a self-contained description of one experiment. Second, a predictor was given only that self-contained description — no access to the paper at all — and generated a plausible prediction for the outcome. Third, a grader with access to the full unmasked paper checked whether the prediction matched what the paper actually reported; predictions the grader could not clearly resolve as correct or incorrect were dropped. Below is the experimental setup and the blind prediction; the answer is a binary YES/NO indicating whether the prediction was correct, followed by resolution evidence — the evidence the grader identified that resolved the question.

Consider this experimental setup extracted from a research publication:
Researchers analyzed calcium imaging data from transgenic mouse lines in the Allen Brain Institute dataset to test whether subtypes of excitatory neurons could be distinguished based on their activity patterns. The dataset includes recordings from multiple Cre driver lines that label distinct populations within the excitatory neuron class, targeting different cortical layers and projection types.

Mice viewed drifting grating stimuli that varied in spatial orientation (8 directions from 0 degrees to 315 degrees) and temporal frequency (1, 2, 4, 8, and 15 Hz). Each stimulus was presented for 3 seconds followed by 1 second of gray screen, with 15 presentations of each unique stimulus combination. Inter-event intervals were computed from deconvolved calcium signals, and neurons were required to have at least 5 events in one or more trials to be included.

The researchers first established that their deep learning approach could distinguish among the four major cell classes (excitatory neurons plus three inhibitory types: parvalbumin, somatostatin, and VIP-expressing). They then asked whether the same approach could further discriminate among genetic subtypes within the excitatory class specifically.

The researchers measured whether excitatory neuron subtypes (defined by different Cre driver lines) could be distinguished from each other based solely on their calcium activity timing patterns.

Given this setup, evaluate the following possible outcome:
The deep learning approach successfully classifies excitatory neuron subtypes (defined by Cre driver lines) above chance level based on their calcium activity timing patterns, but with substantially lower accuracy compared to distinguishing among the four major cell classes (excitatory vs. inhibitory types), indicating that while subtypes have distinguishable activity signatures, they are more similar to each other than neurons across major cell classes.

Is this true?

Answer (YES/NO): YES